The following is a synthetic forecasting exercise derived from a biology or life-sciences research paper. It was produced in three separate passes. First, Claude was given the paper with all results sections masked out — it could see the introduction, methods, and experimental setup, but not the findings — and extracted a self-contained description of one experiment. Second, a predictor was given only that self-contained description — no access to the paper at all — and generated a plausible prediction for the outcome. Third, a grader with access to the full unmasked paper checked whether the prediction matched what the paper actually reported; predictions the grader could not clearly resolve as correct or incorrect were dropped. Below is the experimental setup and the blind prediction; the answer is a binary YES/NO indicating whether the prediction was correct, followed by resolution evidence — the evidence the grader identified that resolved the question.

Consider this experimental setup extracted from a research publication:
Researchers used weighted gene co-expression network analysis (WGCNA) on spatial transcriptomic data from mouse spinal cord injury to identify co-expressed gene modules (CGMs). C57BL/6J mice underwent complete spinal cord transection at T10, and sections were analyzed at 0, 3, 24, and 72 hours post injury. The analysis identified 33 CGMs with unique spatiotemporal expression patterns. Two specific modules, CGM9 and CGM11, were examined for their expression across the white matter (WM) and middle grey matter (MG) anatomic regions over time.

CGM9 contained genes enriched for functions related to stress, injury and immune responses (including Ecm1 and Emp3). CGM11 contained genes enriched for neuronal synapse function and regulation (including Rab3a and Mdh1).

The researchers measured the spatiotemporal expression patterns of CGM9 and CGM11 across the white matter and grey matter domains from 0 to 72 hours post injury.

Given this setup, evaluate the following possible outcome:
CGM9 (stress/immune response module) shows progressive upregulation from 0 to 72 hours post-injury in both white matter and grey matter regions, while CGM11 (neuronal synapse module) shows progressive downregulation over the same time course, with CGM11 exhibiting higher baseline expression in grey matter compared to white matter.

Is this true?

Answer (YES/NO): NO